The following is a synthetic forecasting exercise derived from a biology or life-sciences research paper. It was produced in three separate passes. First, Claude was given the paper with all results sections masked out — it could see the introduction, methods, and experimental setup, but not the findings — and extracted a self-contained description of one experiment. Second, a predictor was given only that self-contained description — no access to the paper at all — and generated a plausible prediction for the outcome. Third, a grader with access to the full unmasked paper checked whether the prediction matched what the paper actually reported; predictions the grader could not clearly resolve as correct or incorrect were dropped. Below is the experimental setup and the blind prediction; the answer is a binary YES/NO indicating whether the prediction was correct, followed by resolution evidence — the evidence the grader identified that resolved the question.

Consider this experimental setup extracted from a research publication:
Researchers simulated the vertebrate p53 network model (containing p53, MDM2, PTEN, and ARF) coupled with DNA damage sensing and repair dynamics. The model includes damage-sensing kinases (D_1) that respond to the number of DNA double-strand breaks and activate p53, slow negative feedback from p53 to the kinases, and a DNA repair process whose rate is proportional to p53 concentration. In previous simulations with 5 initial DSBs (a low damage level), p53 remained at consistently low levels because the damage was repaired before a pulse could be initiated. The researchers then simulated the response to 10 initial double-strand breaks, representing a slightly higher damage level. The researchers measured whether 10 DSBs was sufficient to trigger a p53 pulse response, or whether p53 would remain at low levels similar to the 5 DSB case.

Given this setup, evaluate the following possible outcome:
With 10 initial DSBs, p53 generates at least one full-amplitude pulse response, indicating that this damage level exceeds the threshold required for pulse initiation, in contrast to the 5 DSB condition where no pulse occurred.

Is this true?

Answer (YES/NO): YES